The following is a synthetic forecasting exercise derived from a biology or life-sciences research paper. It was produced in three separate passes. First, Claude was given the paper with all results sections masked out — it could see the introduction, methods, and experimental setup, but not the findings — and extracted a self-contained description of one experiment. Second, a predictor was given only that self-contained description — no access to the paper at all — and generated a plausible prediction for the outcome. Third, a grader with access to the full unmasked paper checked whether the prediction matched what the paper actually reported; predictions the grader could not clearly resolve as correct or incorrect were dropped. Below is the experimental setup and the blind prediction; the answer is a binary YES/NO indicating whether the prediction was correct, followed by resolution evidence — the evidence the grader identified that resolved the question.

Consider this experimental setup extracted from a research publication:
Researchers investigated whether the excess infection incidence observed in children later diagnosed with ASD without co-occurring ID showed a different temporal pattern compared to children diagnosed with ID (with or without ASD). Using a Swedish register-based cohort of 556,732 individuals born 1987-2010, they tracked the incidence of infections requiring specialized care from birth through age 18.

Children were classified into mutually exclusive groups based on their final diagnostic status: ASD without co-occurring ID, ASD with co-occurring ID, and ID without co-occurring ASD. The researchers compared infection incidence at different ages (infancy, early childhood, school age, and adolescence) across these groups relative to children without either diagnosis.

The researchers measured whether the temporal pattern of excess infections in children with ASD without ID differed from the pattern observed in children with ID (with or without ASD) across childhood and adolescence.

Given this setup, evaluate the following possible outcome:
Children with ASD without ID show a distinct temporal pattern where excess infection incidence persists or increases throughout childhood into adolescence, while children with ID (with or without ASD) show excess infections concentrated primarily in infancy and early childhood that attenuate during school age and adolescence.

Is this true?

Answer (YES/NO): NO